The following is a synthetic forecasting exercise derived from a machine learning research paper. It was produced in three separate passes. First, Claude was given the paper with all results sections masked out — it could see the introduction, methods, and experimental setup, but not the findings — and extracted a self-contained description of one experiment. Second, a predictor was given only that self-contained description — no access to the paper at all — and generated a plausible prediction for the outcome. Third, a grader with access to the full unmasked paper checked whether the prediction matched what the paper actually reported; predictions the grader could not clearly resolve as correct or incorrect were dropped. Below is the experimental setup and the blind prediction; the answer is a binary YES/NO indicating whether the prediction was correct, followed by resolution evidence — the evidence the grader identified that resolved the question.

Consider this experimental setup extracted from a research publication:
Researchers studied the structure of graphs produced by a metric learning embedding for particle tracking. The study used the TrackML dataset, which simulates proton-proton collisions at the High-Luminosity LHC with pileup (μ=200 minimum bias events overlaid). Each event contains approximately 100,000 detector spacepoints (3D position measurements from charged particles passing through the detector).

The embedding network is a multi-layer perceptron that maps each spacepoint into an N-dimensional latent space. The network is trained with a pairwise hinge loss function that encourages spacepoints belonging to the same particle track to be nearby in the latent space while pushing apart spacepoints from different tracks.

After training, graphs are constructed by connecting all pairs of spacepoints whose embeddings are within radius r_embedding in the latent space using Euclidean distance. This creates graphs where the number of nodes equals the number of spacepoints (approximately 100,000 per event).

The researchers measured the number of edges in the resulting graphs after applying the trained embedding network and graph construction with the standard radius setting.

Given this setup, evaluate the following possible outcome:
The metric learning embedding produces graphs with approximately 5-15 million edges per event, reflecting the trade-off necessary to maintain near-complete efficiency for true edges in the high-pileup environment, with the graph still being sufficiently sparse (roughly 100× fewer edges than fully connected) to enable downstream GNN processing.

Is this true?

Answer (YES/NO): NO